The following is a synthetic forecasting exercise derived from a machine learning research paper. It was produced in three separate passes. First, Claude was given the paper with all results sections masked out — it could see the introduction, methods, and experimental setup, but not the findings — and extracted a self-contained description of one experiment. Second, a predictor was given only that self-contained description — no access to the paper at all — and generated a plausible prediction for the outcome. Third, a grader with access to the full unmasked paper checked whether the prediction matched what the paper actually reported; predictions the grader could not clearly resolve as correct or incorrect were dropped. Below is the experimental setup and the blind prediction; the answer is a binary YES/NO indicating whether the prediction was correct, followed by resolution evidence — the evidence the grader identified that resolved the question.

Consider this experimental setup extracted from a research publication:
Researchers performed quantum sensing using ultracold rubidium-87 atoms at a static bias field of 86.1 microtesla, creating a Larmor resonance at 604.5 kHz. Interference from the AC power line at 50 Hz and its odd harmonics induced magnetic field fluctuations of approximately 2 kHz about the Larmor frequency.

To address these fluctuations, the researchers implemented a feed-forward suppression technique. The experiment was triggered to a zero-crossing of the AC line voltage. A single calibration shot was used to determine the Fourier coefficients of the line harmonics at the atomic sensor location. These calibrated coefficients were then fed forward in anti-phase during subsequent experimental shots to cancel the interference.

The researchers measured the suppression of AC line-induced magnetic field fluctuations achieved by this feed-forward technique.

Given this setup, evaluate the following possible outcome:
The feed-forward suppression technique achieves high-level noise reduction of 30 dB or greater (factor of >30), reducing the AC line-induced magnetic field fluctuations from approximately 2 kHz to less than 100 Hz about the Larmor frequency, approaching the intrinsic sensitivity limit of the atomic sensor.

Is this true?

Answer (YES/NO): NO